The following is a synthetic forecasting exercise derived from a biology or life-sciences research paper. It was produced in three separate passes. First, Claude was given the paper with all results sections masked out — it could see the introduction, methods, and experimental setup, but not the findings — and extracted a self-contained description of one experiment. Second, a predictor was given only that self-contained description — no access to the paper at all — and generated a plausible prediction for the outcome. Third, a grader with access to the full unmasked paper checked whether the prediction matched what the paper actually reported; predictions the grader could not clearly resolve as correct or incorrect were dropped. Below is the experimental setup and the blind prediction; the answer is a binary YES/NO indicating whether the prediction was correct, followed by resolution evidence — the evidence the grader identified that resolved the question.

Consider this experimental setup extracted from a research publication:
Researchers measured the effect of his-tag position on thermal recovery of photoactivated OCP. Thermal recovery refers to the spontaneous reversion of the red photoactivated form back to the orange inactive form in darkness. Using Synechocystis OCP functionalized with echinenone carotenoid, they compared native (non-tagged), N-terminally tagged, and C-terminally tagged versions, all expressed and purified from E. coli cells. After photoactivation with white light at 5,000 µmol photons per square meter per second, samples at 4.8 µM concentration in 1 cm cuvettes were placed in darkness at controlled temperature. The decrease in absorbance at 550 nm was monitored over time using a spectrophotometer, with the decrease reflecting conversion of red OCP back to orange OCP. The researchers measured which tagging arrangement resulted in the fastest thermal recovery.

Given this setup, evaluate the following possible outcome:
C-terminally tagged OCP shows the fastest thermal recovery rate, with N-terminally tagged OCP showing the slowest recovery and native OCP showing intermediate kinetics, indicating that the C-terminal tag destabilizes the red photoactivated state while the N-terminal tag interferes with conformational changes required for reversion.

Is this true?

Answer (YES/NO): NO